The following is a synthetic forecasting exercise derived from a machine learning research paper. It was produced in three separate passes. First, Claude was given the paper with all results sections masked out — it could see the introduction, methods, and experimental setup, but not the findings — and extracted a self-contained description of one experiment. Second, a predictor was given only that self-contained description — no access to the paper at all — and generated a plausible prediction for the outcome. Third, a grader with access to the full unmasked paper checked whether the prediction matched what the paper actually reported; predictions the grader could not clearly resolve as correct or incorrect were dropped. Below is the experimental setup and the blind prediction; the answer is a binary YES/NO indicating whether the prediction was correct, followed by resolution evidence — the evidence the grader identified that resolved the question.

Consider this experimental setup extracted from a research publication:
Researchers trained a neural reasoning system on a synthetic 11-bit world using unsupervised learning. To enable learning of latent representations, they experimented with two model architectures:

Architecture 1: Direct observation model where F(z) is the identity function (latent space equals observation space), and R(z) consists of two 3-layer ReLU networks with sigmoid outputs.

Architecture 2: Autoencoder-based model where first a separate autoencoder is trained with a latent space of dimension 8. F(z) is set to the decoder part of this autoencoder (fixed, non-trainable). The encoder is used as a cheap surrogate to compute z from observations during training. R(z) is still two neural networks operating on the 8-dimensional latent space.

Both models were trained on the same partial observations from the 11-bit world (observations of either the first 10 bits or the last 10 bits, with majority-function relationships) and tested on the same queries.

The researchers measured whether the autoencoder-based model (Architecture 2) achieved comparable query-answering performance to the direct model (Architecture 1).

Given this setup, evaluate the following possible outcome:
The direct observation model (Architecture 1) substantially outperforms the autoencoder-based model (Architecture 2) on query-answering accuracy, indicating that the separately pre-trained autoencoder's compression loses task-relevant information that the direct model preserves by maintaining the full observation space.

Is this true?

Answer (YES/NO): NO